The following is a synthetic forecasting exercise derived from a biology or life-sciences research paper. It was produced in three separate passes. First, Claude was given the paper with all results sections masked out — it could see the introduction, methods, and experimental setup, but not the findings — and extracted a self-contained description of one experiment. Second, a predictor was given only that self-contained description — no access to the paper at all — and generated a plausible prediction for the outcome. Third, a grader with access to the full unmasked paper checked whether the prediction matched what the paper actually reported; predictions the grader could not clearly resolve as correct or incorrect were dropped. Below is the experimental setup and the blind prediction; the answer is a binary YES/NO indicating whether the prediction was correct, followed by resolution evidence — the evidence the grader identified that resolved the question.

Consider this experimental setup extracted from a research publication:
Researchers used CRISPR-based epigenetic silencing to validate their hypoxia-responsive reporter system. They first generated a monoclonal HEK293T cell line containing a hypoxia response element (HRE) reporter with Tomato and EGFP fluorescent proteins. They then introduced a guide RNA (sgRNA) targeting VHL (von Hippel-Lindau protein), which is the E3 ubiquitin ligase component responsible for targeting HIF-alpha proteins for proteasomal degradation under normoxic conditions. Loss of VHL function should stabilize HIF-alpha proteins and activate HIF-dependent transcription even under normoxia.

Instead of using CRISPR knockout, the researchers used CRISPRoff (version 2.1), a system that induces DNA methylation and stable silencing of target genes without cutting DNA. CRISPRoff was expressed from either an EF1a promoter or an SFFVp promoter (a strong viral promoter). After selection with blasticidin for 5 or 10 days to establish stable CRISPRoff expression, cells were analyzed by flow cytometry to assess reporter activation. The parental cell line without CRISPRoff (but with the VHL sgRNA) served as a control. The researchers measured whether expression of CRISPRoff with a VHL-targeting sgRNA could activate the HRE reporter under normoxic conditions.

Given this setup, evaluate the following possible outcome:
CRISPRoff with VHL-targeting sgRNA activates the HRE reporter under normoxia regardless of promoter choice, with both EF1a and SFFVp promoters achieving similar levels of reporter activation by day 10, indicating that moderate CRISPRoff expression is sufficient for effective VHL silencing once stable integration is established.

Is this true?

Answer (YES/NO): YES